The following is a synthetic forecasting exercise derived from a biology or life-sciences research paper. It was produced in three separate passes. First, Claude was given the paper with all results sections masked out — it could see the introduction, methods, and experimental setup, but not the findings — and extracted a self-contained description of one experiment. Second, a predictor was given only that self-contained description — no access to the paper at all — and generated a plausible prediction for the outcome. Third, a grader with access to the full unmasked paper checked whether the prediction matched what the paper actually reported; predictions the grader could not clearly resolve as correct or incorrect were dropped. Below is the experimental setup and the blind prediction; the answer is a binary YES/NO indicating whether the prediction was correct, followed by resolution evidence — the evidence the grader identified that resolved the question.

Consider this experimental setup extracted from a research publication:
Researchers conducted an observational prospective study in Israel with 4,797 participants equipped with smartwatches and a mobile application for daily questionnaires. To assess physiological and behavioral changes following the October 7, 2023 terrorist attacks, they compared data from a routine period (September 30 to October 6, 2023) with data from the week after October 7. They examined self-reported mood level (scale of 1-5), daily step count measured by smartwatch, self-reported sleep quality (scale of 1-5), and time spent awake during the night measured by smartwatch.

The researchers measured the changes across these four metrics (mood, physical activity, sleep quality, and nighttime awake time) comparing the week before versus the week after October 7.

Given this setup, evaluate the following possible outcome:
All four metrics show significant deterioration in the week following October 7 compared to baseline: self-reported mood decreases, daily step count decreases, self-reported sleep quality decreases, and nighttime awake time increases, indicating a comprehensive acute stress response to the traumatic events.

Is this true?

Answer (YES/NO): YES